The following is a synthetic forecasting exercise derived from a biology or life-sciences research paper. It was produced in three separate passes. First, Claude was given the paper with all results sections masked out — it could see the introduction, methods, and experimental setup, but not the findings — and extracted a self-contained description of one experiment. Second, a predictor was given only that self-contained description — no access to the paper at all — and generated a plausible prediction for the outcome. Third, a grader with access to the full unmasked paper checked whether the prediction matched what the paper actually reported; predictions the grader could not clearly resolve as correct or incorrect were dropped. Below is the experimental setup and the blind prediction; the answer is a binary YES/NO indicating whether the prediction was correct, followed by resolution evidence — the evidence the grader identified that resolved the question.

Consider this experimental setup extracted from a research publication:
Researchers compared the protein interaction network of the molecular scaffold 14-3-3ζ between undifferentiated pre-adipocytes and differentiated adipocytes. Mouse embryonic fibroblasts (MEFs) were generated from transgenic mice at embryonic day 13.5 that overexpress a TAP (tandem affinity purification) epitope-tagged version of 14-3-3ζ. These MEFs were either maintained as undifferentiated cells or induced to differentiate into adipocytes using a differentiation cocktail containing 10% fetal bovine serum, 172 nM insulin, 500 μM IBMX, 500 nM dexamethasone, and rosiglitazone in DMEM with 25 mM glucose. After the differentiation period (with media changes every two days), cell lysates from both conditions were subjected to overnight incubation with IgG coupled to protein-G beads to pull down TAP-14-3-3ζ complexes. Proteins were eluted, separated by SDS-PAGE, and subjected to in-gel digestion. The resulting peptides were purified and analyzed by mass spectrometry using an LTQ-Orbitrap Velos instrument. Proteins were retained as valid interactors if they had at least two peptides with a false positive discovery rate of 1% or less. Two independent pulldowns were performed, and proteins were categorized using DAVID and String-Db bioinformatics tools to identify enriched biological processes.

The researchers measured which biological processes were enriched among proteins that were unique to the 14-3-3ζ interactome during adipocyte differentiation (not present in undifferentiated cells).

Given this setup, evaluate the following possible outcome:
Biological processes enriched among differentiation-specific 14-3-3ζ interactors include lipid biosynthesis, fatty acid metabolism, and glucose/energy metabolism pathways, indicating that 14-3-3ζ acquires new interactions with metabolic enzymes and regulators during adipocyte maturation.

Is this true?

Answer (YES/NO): NO